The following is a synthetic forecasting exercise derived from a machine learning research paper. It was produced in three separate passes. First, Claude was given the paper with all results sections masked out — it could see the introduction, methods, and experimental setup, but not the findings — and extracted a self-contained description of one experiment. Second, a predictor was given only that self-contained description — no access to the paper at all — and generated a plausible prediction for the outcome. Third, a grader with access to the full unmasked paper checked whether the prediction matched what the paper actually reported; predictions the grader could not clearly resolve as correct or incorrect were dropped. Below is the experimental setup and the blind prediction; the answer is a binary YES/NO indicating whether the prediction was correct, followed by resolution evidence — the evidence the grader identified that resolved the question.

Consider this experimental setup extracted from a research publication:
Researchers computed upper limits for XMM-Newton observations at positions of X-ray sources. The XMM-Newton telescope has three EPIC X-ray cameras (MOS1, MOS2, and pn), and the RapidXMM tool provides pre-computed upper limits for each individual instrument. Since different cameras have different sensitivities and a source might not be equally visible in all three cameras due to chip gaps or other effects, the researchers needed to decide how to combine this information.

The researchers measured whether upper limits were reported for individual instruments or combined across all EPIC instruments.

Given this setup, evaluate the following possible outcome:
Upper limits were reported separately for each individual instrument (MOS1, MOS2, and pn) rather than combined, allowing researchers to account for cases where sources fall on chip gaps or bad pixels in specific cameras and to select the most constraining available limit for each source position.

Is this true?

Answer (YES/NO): NO